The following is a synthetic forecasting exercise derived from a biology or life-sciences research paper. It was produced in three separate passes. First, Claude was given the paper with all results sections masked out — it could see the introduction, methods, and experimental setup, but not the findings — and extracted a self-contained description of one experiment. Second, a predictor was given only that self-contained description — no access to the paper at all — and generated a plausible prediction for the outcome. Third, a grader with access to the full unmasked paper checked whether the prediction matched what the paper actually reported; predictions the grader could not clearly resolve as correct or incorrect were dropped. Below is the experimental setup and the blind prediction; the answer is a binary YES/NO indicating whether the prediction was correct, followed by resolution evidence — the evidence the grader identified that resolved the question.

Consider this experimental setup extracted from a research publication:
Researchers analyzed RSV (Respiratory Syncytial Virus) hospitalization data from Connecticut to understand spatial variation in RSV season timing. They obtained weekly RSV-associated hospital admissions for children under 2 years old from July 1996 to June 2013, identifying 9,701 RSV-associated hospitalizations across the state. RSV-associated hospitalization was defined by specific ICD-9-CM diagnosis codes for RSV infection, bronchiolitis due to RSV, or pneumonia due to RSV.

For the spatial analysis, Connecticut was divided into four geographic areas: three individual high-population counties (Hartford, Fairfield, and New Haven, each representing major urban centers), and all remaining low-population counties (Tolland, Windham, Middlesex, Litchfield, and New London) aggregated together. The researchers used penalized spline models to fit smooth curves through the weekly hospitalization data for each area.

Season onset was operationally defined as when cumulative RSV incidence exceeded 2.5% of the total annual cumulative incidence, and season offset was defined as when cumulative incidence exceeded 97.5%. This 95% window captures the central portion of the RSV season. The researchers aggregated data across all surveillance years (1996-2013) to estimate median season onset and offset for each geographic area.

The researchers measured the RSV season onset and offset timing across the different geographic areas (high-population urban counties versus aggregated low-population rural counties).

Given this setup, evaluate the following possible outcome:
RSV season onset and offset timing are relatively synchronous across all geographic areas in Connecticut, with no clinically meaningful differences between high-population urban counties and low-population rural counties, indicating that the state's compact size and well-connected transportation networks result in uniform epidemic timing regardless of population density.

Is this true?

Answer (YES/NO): NO